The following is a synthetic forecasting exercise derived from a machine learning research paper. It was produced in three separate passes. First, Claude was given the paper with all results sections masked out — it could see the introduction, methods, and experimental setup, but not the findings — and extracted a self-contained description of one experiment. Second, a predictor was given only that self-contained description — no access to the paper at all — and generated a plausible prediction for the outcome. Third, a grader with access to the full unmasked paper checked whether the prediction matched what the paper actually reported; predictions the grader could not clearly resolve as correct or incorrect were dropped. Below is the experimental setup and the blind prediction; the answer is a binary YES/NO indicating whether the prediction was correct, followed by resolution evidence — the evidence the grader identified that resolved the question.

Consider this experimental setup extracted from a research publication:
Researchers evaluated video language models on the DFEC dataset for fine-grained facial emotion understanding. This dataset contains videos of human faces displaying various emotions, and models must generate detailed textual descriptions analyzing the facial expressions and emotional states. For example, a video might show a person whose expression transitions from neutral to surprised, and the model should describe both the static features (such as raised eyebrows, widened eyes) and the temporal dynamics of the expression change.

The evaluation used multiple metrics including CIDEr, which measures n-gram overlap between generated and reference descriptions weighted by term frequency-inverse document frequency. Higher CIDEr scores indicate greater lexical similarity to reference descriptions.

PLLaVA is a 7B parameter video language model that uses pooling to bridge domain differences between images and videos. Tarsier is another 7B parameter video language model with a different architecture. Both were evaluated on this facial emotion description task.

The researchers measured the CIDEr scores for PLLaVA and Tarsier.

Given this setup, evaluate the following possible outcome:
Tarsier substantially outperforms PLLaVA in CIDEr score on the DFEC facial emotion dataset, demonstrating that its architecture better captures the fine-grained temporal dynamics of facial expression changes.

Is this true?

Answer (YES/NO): NO